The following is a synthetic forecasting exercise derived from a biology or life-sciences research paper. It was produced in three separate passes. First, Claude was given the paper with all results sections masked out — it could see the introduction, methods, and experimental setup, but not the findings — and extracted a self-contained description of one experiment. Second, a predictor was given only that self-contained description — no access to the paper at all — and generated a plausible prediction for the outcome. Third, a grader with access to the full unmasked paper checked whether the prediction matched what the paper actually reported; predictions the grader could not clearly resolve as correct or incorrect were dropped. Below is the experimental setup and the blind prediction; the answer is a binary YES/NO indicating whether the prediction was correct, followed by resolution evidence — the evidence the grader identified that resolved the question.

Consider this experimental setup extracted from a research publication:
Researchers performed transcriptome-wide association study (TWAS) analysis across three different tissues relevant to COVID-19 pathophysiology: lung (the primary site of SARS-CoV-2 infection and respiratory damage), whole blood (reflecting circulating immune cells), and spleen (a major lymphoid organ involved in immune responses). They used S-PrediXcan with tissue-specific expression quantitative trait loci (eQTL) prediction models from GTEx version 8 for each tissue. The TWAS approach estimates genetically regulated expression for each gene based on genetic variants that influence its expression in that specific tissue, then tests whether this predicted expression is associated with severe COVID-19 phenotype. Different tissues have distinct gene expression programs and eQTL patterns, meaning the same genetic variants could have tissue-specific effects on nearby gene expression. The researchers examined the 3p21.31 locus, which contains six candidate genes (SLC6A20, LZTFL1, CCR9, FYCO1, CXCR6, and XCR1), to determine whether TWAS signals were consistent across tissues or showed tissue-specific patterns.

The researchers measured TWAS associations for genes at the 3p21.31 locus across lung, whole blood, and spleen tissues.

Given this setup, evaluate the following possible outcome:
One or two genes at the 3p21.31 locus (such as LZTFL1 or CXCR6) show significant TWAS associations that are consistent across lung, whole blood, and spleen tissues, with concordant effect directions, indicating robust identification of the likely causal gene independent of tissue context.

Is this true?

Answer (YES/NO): NO